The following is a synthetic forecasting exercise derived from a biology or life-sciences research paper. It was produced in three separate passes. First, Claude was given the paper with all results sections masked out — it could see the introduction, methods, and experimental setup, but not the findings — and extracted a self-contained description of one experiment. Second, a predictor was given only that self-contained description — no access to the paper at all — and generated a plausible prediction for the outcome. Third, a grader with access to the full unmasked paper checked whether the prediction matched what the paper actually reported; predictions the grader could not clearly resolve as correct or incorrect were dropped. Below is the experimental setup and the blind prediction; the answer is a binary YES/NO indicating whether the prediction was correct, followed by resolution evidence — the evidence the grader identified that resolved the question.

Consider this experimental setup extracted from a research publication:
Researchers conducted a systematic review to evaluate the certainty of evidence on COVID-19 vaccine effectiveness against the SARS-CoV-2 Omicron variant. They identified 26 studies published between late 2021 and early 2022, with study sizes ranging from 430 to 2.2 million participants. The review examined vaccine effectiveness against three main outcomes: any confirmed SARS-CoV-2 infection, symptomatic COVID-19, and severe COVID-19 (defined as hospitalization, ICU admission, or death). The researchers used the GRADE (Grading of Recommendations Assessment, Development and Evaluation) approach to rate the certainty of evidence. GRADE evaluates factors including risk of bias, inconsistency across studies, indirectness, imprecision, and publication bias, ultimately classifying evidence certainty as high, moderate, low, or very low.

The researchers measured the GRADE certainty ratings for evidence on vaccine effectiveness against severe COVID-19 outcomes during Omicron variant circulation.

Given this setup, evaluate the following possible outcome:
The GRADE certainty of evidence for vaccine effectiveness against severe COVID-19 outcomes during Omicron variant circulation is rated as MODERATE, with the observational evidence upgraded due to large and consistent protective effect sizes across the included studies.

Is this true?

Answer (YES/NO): NO